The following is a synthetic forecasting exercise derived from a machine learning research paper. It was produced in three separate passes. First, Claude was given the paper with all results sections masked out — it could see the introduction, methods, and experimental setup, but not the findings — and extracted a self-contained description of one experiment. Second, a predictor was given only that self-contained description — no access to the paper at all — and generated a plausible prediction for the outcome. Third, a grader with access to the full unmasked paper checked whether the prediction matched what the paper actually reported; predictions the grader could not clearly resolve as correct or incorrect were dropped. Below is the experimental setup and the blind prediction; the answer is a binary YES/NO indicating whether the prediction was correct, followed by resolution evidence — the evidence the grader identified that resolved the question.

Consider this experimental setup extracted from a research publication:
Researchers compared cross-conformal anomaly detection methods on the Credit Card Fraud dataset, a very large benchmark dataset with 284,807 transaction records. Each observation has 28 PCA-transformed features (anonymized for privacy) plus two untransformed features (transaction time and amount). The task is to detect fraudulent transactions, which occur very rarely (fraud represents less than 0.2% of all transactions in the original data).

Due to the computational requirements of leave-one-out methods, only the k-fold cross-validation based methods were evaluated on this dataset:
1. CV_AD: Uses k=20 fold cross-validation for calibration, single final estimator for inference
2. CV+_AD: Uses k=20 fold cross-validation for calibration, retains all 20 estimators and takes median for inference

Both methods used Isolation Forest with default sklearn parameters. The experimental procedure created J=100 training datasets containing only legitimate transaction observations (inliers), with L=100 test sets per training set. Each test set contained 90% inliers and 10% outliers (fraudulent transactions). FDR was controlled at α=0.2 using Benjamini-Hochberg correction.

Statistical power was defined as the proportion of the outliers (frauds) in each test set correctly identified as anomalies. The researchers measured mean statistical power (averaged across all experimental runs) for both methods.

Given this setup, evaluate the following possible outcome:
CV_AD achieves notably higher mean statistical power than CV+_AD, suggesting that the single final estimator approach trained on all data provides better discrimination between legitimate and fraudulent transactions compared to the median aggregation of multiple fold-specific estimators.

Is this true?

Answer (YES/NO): NO